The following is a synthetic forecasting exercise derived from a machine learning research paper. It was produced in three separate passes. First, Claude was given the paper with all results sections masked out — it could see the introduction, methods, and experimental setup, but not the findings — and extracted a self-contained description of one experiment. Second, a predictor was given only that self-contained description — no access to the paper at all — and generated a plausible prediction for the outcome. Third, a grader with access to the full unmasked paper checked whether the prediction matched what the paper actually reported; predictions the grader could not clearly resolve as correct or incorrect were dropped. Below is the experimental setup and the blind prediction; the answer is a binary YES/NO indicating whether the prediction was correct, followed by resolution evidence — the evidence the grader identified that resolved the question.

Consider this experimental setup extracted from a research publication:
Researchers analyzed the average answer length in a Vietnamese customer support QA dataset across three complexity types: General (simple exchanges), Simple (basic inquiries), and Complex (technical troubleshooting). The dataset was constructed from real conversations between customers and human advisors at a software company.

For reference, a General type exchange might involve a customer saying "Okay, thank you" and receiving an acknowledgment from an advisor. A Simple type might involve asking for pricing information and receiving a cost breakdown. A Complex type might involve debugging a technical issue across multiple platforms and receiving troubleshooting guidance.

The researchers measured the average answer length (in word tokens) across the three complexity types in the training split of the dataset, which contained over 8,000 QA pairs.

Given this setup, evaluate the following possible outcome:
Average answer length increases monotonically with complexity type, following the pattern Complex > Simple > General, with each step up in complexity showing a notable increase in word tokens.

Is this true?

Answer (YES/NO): NO